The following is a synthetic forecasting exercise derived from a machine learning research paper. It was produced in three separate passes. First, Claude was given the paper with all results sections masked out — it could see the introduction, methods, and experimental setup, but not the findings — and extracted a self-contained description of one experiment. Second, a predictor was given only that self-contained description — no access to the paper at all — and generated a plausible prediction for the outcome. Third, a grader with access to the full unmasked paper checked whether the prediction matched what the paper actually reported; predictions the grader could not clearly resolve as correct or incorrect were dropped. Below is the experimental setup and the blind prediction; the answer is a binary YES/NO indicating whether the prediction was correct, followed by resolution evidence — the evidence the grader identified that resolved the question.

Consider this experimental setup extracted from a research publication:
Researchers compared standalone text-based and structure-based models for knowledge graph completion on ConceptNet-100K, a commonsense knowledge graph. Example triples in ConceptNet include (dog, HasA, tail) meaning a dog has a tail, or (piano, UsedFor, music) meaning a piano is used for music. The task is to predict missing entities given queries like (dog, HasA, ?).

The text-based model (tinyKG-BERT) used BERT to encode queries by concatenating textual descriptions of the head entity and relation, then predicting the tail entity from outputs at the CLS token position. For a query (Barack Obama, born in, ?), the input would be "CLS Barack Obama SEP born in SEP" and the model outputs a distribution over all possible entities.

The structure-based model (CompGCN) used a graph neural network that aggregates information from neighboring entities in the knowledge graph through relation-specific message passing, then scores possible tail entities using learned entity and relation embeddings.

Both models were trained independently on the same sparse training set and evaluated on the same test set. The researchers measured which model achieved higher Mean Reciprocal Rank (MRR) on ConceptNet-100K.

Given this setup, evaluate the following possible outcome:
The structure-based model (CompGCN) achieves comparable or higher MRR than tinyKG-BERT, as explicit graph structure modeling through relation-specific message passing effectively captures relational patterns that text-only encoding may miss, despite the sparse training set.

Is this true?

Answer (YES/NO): NO